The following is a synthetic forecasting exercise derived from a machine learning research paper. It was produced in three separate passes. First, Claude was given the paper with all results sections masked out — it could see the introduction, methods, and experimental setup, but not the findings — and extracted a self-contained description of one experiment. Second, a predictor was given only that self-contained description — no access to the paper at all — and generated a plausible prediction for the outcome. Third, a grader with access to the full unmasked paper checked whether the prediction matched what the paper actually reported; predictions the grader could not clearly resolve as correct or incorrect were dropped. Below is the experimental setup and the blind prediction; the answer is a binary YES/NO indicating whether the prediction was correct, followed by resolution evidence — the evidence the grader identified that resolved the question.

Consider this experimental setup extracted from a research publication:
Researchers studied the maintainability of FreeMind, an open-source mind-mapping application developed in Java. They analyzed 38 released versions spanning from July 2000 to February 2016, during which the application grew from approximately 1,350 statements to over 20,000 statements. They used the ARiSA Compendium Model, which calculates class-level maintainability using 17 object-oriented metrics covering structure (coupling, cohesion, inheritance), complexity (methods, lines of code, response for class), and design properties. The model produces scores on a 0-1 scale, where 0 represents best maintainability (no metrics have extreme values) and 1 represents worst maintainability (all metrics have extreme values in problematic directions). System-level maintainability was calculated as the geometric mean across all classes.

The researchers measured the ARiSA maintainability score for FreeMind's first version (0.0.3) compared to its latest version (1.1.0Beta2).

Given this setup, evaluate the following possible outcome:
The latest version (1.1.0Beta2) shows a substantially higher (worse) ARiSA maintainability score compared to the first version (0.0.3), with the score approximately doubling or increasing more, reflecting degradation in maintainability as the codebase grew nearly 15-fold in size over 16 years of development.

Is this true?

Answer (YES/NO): NO